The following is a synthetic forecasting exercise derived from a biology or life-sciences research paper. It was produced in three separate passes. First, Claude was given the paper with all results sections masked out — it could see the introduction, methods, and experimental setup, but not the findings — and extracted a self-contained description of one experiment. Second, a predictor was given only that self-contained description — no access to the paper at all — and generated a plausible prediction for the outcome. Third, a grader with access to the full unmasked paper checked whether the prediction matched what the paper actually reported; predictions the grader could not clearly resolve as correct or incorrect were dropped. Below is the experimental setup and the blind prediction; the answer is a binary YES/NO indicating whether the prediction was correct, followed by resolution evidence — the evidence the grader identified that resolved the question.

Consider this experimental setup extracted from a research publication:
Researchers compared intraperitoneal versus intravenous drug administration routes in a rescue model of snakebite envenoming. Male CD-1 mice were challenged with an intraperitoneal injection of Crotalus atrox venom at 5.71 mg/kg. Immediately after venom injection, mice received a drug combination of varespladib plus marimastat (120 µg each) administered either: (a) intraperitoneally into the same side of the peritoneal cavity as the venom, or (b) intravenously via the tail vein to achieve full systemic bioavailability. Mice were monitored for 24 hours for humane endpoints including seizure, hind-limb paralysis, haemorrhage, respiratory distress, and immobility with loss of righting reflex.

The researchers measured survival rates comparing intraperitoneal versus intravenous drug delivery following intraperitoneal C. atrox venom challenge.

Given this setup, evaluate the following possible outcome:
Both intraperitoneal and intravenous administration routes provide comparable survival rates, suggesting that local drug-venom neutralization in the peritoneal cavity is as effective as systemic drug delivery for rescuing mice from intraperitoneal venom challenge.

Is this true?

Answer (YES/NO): NO